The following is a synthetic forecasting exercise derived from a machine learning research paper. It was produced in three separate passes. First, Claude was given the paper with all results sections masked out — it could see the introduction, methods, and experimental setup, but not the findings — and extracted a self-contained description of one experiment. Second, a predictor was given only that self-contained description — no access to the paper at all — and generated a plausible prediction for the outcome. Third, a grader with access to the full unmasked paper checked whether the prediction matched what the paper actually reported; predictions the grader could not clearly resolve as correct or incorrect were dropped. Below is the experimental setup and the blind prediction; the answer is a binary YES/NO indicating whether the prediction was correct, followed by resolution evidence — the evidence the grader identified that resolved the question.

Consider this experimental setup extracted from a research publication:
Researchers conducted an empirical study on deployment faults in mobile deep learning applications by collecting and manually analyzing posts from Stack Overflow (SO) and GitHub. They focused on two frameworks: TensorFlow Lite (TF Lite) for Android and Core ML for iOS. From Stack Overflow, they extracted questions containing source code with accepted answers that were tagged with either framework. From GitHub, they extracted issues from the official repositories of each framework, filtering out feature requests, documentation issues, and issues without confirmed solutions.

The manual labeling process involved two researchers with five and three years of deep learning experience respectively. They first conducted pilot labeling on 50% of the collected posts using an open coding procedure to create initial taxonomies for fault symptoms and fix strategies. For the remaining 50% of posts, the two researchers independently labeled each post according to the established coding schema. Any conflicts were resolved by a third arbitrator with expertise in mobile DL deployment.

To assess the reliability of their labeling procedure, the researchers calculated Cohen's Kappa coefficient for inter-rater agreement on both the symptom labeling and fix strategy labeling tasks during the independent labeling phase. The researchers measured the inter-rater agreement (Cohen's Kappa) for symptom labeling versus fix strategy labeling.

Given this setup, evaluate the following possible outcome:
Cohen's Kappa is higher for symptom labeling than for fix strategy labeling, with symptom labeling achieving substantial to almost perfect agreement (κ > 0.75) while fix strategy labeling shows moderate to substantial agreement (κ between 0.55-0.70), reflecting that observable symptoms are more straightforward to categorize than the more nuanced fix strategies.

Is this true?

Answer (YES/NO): NO